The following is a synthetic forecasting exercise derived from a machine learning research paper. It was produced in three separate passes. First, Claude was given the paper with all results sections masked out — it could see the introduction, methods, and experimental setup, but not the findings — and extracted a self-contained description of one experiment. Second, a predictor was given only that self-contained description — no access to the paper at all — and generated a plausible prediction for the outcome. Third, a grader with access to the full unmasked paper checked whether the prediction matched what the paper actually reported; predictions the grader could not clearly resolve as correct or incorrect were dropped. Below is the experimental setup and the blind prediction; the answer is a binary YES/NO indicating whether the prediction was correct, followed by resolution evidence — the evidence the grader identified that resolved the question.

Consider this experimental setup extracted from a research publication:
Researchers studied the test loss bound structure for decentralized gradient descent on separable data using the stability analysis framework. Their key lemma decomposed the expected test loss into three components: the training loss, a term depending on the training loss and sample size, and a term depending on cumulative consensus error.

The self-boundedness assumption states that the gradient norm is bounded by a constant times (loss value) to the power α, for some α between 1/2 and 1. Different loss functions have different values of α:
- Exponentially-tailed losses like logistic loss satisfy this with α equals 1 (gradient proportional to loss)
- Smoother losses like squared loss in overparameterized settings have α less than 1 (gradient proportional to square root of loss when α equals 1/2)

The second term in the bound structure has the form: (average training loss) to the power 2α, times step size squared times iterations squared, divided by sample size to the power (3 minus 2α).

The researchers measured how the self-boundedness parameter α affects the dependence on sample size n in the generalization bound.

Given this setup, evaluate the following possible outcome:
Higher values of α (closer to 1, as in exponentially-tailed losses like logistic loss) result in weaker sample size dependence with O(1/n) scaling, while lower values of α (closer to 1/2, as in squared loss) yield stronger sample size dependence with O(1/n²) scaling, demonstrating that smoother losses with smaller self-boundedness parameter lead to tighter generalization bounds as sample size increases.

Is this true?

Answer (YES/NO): NO